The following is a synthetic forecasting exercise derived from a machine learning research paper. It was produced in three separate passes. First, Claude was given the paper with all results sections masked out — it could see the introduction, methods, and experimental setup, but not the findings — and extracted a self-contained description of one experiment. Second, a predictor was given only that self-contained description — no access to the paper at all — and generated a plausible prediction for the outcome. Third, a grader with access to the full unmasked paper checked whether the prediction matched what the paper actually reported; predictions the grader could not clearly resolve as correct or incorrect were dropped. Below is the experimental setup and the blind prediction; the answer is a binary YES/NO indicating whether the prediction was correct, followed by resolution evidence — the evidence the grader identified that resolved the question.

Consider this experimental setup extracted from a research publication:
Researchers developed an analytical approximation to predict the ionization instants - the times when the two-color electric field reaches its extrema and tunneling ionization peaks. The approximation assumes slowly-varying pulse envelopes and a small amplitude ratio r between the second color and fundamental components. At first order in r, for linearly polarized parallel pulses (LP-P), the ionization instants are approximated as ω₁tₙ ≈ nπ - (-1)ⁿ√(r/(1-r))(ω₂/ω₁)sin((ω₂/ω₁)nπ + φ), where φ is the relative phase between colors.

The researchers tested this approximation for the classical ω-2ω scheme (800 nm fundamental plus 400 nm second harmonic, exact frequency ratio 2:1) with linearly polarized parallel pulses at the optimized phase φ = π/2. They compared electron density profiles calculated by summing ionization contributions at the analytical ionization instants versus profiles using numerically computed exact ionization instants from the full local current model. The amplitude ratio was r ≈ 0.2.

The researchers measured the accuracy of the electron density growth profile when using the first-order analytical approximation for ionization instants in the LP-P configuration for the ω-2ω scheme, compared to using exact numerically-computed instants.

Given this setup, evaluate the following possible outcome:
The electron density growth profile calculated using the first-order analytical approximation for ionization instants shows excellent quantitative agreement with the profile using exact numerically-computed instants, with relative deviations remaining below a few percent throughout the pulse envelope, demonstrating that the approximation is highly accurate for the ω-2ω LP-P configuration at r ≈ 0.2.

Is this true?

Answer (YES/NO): NO